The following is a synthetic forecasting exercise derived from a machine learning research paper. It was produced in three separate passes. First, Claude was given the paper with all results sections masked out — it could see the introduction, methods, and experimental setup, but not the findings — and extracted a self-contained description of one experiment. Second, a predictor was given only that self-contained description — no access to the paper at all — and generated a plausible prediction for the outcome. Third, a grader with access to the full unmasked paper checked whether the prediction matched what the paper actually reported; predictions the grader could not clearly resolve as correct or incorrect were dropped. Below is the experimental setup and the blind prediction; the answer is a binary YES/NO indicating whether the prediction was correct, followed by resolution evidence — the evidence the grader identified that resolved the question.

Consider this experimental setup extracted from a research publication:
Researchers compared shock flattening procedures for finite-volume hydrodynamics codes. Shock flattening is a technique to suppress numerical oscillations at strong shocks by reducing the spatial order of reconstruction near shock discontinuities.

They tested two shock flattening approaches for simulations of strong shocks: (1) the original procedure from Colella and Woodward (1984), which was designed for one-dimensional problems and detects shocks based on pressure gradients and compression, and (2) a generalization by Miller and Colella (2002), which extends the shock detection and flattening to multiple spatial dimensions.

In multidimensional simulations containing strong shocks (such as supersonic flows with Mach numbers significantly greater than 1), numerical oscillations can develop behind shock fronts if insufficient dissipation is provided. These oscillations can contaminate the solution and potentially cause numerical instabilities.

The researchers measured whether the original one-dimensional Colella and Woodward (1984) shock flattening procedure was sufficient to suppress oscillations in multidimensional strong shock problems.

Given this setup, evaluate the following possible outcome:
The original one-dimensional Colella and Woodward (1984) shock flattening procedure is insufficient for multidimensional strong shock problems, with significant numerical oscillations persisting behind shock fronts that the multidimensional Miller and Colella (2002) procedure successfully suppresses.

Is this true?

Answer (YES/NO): YES